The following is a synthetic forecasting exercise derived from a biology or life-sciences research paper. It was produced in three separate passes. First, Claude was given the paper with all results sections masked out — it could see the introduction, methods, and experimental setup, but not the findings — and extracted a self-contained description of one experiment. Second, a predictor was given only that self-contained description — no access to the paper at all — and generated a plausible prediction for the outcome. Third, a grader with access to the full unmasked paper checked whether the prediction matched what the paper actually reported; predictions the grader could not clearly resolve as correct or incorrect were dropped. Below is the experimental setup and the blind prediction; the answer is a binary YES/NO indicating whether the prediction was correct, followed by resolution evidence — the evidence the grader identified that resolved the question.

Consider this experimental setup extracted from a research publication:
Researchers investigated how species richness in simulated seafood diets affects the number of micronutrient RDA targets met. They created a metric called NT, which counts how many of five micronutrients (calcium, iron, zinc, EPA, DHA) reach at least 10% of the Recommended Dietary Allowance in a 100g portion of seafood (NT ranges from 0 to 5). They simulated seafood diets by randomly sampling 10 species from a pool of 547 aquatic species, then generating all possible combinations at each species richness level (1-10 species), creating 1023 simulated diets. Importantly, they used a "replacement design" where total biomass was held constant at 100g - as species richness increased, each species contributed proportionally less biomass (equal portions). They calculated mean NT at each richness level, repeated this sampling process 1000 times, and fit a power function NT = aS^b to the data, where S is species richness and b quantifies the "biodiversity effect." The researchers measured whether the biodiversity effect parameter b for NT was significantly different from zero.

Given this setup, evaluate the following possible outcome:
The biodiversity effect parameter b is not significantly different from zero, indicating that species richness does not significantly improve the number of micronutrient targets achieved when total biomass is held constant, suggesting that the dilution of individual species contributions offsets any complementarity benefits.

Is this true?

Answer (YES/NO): NO